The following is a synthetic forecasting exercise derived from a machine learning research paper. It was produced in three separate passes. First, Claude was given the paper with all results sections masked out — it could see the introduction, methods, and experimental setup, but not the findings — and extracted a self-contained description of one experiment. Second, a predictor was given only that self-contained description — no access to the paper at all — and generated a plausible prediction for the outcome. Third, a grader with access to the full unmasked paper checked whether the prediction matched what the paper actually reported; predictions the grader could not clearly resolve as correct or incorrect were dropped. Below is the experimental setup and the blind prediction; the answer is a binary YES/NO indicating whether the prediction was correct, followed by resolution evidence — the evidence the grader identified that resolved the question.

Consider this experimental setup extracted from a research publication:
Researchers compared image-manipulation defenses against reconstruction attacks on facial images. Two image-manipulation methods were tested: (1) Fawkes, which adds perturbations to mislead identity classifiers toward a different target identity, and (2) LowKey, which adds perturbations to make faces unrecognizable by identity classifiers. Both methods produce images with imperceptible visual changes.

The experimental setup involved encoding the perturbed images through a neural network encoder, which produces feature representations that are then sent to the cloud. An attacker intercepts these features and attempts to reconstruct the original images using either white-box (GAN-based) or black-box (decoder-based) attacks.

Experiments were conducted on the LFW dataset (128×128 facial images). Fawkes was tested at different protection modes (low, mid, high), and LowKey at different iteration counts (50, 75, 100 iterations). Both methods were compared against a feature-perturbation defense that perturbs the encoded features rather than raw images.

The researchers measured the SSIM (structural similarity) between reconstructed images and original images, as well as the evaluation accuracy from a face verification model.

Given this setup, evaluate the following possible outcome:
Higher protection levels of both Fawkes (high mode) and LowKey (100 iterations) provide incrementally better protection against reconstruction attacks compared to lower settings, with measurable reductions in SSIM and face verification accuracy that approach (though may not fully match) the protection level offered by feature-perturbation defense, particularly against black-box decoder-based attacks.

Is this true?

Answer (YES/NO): NO